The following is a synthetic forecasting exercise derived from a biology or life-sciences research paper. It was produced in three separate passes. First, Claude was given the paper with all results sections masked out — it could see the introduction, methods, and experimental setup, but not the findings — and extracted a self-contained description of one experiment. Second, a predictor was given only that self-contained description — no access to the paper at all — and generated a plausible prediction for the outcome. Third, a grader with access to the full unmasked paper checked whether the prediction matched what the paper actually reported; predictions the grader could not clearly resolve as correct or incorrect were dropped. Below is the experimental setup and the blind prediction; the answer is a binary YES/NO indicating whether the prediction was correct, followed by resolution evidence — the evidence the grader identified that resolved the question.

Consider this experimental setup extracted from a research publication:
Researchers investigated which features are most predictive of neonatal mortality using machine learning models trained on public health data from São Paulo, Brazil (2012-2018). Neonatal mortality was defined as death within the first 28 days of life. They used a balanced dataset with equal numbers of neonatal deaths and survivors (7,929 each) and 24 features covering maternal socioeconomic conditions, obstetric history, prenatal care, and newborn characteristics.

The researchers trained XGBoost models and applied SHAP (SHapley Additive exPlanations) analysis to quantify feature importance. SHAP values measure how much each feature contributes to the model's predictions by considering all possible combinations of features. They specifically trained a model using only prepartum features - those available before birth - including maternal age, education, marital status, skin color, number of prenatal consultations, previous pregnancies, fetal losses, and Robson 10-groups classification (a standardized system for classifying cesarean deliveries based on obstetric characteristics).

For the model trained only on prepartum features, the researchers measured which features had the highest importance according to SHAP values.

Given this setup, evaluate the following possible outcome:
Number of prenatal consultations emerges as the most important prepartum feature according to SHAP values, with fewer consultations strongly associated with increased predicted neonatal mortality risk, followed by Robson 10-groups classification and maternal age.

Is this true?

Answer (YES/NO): NO